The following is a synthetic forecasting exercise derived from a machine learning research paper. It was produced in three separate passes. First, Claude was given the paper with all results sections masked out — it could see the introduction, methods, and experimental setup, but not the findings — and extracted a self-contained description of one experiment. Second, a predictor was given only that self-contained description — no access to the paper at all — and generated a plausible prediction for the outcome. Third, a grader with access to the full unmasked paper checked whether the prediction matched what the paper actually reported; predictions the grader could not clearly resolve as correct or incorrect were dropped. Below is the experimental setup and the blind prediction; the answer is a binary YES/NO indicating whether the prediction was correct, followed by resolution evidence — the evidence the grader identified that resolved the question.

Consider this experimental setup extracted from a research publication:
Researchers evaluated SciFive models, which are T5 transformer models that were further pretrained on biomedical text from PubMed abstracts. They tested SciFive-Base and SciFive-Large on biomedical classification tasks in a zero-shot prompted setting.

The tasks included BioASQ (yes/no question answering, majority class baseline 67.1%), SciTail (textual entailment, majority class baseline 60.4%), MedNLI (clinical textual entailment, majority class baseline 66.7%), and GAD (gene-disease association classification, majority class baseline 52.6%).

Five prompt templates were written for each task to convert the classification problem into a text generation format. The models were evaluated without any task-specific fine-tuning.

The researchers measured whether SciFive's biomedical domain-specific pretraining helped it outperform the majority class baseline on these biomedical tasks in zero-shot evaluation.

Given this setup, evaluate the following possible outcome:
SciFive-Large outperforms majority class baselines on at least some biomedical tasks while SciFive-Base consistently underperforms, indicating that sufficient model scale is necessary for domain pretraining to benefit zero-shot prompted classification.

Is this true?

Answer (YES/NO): NO